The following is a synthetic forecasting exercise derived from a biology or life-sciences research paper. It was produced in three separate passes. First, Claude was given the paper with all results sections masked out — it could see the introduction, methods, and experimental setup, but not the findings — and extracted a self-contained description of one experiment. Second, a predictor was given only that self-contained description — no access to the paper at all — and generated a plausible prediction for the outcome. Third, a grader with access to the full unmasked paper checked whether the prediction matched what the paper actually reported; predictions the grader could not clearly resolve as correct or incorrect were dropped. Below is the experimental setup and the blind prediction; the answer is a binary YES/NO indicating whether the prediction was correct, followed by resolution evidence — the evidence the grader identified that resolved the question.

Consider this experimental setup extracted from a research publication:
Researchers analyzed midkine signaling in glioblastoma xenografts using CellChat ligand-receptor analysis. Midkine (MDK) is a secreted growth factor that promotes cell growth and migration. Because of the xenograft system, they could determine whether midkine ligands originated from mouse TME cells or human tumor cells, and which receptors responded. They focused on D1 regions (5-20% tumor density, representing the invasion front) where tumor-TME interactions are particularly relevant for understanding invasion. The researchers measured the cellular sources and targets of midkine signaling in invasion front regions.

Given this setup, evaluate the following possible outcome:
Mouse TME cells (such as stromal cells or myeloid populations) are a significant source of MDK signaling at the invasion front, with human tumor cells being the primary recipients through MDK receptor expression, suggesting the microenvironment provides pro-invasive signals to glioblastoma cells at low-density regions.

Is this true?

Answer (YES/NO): YES